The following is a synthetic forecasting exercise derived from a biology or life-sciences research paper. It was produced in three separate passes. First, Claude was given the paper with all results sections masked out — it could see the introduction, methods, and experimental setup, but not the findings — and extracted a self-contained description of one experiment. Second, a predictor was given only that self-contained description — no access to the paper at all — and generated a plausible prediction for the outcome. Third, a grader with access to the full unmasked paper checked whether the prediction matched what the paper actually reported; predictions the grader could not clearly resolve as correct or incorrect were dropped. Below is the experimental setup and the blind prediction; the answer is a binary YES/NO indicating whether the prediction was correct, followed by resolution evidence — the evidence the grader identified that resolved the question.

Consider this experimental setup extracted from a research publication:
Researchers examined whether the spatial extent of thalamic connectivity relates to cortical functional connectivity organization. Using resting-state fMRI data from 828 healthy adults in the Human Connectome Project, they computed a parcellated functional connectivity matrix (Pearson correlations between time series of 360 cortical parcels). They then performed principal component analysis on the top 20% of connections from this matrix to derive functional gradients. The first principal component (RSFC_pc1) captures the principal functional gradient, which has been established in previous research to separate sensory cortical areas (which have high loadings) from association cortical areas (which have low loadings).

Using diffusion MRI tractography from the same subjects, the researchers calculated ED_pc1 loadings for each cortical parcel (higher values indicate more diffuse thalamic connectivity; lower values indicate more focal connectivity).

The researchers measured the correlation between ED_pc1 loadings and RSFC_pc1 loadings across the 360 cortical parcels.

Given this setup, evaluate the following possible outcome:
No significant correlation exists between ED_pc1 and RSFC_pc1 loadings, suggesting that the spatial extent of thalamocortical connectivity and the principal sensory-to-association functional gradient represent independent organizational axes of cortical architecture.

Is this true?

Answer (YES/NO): NO